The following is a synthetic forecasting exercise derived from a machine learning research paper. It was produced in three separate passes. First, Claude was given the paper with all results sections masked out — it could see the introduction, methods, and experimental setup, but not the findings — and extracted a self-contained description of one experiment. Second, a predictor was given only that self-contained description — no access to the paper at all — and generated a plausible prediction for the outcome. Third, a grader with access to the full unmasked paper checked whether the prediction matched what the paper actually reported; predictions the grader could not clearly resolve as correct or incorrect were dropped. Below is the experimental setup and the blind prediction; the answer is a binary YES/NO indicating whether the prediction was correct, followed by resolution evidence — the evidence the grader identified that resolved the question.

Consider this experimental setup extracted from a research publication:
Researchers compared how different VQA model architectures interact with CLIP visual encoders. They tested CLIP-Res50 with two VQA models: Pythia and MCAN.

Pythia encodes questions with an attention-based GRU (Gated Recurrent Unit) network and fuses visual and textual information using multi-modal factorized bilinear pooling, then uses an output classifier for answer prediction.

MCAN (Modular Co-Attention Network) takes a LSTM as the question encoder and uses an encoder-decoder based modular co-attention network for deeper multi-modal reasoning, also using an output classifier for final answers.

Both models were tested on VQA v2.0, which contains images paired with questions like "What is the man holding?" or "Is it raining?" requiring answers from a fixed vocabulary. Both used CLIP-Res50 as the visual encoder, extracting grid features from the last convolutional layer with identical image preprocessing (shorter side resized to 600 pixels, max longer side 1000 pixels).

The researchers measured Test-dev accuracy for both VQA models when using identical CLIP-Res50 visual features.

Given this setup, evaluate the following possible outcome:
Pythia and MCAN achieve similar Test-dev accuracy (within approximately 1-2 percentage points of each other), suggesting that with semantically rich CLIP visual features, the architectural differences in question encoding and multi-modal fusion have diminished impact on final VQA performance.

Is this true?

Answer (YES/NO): NO